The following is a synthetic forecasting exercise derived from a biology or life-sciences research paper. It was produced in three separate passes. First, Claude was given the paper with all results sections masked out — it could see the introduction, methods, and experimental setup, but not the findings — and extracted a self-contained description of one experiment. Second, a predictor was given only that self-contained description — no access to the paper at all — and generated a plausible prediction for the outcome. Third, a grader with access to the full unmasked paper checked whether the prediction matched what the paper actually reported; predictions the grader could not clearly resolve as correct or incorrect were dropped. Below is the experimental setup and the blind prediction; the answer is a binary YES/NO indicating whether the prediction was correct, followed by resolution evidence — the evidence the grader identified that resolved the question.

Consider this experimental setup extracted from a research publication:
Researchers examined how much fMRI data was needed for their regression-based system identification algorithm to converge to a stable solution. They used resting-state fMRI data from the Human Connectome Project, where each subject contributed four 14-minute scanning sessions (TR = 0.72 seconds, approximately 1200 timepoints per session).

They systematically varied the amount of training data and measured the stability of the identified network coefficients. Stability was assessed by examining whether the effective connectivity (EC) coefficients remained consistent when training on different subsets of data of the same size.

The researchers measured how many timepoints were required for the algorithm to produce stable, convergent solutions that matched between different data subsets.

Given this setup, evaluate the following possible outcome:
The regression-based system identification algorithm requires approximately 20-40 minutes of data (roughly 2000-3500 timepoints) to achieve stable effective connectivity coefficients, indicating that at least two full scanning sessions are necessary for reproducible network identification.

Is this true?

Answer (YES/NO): NO